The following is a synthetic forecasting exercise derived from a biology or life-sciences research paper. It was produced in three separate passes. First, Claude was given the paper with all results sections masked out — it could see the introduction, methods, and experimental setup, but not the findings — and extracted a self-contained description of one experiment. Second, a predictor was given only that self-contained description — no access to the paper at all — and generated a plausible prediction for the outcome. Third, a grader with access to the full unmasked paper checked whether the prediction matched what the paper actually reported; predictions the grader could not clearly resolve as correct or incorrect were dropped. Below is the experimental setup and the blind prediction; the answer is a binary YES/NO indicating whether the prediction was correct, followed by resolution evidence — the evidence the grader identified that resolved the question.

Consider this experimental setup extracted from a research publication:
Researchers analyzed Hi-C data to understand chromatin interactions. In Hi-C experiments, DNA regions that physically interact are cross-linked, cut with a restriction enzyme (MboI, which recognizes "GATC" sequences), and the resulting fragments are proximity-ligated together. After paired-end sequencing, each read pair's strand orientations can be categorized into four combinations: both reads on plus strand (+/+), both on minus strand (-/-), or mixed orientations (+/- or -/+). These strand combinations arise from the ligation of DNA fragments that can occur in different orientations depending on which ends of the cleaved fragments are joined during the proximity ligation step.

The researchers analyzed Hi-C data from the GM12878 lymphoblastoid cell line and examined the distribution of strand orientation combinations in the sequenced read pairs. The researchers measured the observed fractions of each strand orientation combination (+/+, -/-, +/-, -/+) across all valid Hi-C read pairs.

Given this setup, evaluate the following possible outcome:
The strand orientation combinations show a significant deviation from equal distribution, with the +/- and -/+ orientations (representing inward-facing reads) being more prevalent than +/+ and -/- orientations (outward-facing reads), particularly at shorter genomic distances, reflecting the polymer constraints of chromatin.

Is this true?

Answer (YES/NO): NO